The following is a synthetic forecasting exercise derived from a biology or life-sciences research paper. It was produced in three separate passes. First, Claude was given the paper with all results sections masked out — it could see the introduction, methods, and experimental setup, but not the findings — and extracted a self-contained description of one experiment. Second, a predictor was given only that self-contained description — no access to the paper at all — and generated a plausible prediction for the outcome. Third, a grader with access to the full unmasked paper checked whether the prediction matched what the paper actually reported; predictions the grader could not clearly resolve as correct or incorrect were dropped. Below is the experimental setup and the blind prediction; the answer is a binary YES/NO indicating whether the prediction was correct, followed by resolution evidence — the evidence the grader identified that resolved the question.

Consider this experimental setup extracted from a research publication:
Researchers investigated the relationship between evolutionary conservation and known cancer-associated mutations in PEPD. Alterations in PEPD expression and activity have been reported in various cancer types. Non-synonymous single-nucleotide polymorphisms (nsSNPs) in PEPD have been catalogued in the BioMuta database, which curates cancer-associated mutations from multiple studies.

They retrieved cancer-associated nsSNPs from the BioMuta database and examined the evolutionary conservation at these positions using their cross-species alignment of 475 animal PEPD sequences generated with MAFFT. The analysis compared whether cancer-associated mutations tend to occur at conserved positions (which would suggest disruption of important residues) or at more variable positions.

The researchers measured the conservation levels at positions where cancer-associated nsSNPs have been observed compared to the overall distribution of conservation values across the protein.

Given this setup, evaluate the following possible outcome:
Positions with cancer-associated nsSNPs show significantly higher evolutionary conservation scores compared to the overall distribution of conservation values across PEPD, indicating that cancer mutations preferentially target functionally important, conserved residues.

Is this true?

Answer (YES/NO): NO